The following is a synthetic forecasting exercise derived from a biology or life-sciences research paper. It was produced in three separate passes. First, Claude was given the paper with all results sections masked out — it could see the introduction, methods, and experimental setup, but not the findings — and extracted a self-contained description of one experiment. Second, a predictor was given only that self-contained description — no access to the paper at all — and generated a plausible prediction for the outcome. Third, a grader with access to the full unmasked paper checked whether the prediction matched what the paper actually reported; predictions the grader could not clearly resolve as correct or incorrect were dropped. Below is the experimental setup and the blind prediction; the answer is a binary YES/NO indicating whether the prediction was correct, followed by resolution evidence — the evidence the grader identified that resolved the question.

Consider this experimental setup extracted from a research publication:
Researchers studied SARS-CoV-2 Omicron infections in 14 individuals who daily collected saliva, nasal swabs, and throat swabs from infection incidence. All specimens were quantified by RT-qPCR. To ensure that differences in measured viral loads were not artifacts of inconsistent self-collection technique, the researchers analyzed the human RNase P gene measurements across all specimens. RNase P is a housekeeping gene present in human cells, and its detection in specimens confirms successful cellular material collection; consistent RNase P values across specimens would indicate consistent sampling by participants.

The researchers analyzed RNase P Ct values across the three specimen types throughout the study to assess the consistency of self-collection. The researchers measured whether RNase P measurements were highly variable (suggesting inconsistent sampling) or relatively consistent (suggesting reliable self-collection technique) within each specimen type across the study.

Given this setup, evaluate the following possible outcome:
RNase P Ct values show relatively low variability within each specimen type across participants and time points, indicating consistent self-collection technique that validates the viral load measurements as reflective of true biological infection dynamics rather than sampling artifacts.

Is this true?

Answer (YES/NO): YES